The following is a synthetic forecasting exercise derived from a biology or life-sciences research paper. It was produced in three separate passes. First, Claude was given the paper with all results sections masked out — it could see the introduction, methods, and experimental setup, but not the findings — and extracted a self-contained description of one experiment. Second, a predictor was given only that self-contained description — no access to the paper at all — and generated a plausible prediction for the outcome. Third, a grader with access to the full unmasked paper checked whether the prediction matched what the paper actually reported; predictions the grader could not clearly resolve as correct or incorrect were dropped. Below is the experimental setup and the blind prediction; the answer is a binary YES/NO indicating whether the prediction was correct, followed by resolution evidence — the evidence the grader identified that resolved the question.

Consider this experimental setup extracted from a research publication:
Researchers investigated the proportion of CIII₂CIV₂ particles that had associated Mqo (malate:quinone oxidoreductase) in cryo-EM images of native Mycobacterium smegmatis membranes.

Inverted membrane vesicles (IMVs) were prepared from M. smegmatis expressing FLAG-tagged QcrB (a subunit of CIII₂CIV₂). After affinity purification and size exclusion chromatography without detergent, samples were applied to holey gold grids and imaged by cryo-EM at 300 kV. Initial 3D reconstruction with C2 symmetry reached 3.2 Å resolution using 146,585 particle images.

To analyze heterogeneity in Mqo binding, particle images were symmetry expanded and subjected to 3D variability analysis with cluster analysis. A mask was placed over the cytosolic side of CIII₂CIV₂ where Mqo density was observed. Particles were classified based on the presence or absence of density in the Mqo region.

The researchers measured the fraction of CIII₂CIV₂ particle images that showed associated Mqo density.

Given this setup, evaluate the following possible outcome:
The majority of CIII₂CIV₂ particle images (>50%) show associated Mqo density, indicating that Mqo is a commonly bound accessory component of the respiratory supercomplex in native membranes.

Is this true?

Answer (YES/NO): NO